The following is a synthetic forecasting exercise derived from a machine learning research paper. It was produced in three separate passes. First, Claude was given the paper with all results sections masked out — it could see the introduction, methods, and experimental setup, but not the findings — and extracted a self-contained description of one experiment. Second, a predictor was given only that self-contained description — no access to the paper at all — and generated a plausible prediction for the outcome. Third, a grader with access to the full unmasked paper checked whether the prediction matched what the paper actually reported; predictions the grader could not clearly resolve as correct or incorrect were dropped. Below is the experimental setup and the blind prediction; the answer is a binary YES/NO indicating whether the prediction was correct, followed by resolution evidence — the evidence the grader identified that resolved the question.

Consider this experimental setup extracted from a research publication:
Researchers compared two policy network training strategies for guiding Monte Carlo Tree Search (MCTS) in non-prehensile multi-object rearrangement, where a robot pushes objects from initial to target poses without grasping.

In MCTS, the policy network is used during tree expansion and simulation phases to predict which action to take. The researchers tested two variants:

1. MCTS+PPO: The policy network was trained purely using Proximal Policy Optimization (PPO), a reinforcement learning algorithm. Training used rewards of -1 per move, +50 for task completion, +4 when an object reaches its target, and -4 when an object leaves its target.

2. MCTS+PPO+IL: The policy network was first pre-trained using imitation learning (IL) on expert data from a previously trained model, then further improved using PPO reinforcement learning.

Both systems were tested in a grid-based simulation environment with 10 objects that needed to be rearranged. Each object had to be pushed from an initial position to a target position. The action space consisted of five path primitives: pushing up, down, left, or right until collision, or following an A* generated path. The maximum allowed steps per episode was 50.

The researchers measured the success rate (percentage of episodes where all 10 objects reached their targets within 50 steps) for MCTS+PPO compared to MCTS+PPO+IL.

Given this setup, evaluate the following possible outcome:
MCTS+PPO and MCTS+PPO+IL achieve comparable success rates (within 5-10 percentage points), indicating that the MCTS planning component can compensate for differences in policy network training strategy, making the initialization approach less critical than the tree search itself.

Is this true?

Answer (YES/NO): YES